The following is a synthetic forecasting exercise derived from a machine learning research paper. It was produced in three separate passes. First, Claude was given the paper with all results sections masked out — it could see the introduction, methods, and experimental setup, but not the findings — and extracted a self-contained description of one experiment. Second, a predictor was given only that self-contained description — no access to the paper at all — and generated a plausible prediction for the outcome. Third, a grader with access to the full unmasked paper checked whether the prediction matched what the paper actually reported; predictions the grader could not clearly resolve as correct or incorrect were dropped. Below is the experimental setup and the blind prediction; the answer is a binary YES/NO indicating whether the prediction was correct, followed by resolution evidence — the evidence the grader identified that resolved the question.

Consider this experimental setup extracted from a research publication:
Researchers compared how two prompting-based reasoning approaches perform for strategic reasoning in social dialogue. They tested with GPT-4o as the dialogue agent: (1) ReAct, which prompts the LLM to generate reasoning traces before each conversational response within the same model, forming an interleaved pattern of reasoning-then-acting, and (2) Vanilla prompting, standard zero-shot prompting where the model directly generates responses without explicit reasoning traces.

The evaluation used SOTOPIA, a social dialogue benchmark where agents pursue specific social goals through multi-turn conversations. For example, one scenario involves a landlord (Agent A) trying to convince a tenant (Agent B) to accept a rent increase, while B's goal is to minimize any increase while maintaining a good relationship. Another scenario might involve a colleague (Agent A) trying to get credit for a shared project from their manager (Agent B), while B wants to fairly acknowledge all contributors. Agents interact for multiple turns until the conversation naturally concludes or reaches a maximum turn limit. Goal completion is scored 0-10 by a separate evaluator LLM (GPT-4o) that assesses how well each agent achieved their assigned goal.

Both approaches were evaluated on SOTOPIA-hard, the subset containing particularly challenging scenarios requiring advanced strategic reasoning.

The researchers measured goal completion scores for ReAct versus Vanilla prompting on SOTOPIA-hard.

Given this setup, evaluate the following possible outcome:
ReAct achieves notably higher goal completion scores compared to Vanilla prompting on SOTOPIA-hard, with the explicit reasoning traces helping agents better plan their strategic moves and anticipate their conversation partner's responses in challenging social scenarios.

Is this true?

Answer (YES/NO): NO